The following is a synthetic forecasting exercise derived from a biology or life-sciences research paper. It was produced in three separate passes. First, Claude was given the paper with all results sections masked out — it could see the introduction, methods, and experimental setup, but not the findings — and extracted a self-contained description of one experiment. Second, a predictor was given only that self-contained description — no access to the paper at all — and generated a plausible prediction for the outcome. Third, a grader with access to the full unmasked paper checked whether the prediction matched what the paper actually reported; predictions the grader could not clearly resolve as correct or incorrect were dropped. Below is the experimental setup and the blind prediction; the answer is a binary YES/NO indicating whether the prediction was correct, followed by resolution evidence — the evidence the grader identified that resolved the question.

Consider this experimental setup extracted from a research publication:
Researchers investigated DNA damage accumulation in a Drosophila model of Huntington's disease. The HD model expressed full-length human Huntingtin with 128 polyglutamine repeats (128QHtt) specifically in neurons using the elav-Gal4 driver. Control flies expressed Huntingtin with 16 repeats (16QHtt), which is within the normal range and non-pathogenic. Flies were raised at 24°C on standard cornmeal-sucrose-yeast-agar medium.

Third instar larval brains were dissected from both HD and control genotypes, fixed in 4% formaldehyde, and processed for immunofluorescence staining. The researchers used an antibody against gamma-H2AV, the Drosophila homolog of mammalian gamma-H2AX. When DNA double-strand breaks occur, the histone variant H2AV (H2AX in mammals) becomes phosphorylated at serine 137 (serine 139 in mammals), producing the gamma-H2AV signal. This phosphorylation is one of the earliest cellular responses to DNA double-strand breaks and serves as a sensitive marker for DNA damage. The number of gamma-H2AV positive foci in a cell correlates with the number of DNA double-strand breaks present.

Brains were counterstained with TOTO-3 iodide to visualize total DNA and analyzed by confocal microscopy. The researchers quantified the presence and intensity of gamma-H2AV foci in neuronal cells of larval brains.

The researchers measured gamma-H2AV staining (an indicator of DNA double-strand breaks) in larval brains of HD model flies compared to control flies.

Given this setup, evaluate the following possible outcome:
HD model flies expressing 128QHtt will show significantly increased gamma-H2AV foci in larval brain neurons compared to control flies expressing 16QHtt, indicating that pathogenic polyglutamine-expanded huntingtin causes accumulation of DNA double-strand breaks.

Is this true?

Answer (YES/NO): YES